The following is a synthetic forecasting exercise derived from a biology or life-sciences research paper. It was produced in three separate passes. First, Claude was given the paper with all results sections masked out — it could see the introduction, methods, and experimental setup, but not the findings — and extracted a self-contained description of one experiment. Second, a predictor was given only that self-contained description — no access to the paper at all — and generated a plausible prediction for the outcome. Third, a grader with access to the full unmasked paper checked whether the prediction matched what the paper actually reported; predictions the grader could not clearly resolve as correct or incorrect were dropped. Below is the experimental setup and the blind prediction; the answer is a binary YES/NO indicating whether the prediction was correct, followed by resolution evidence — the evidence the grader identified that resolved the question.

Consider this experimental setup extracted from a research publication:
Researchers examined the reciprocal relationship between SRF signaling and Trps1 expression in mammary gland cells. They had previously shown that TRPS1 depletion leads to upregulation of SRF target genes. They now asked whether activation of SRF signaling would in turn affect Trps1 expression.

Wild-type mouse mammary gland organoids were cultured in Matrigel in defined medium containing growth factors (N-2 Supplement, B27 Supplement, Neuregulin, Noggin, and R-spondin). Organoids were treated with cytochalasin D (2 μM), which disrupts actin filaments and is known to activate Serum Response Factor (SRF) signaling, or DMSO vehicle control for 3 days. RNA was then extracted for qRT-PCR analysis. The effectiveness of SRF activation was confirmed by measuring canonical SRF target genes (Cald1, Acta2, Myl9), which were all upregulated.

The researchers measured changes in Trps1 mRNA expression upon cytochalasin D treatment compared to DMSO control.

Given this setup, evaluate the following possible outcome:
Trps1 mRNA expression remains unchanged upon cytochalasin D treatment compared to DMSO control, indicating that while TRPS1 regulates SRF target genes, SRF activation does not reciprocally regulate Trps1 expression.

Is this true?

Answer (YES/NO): NO